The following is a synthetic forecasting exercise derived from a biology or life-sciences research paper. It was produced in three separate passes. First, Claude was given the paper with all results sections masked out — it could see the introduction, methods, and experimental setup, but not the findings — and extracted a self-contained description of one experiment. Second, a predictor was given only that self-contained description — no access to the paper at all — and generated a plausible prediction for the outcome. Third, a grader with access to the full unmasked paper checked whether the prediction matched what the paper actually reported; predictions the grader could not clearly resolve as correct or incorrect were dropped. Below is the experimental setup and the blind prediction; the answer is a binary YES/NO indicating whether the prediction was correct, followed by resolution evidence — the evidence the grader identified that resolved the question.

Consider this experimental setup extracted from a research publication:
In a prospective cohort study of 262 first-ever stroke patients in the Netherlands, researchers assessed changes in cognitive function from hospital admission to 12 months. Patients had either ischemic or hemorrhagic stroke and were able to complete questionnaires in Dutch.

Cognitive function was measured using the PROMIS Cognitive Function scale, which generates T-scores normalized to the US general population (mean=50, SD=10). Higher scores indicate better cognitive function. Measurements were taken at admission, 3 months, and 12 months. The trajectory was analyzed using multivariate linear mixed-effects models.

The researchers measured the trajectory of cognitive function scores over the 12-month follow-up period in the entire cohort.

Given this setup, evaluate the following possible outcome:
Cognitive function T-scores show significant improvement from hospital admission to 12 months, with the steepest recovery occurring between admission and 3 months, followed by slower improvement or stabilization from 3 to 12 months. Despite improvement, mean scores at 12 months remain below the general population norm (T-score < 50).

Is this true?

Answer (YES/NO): NO